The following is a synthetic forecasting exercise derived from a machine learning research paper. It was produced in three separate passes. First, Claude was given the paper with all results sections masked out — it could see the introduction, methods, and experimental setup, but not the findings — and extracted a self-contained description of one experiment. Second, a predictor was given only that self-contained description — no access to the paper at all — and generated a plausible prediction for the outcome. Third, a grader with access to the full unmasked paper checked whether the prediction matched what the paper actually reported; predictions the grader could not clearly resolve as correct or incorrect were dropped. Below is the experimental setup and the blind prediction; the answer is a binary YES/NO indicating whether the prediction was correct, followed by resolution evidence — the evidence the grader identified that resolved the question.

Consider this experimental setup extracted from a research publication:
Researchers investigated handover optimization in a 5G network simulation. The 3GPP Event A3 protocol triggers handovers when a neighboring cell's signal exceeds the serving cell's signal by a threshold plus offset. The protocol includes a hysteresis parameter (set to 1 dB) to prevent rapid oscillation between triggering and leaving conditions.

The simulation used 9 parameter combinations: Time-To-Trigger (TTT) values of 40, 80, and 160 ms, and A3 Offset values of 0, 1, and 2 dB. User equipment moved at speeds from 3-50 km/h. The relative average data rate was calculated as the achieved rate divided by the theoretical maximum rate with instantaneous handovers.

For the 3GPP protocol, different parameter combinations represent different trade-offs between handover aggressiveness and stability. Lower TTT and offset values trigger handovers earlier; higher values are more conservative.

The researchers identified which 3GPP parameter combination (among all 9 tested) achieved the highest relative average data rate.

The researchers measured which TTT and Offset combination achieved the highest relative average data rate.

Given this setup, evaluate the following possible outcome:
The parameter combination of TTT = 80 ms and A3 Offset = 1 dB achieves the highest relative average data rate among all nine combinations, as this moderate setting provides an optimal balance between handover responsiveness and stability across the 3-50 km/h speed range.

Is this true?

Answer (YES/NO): NO